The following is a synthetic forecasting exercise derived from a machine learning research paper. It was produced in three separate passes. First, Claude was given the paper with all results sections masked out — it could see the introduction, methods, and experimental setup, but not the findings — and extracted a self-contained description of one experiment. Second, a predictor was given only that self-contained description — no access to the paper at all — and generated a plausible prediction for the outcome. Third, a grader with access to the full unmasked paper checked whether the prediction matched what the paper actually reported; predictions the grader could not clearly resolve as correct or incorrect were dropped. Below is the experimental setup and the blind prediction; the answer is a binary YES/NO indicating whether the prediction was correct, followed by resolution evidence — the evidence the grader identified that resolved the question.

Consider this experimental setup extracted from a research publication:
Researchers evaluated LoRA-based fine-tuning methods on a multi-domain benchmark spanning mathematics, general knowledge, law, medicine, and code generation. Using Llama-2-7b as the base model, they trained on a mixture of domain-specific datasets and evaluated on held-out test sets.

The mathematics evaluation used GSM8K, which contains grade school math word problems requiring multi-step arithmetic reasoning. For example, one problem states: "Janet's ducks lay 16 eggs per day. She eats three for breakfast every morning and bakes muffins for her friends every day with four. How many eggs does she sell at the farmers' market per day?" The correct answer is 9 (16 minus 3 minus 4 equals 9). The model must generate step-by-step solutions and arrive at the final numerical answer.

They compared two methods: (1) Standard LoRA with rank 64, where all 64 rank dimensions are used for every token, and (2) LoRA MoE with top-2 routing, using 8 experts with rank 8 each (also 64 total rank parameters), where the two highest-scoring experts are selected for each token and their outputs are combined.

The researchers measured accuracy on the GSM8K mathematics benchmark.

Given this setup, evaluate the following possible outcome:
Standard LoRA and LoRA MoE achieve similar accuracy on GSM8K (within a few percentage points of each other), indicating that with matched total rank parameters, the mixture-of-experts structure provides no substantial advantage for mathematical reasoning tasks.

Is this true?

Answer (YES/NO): NO